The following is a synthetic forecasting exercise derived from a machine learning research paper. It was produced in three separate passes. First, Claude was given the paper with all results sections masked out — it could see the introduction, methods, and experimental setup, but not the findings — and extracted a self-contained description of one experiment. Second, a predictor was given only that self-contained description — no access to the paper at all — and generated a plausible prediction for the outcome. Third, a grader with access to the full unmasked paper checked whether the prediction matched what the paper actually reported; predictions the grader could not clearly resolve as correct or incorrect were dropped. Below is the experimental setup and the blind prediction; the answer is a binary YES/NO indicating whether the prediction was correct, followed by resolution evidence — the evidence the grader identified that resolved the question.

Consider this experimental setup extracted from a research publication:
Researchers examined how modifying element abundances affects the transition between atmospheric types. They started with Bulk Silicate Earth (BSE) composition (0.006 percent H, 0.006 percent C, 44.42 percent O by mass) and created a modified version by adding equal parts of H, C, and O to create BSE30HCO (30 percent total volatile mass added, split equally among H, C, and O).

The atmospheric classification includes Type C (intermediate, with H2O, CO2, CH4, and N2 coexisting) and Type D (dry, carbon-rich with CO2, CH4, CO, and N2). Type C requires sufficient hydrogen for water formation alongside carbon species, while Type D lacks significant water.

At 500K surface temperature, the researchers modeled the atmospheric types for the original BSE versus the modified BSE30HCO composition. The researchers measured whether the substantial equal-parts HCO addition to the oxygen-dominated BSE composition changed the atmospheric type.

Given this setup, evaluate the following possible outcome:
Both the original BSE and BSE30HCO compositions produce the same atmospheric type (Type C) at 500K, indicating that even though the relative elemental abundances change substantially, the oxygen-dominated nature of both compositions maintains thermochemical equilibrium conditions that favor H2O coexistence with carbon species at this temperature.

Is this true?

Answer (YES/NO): NO